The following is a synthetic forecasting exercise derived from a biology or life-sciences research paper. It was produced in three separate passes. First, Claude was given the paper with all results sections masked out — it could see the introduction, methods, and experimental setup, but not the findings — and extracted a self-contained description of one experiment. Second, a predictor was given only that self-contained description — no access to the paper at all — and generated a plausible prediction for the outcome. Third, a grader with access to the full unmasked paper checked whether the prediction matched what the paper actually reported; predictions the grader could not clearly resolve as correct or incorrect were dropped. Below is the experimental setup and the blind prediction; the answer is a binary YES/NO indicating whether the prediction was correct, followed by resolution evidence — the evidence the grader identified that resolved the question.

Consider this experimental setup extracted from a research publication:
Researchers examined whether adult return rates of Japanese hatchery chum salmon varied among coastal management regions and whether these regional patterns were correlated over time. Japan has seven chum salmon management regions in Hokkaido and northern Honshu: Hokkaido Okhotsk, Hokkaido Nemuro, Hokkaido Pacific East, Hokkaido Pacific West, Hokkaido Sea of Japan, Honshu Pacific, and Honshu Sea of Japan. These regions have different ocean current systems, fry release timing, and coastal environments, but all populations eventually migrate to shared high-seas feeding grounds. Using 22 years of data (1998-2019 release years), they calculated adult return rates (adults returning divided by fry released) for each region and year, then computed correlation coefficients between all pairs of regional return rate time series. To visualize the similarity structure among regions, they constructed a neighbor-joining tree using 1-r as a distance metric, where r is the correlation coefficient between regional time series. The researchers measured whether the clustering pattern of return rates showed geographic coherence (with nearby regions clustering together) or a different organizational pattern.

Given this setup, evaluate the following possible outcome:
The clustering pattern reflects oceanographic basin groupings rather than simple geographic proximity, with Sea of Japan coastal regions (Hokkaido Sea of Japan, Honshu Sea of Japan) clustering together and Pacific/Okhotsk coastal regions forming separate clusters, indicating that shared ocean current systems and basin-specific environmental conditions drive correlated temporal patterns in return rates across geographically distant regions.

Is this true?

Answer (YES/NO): NO